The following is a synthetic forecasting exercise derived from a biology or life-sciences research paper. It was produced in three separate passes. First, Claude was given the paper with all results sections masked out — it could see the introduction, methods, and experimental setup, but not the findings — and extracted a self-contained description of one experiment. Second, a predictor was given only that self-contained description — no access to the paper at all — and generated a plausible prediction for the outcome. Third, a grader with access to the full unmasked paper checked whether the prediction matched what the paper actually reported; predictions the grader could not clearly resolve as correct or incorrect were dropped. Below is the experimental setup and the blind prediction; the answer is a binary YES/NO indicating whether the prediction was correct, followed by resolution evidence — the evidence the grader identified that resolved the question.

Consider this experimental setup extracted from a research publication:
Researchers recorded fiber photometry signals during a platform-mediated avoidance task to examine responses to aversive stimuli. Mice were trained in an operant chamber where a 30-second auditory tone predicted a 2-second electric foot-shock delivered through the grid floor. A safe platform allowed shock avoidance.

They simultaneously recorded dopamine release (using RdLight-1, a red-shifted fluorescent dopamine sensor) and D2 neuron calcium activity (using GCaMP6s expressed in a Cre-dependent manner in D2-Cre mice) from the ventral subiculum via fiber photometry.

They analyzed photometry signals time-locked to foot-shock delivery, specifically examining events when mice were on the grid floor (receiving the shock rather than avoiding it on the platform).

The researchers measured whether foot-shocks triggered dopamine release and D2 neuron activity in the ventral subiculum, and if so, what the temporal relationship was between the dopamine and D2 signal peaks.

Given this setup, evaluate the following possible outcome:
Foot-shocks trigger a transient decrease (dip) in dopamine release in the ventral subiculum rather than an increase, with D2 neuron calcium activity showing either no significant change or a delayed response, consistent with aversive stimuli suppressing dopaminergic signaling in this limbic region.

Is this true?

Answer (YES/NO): NO